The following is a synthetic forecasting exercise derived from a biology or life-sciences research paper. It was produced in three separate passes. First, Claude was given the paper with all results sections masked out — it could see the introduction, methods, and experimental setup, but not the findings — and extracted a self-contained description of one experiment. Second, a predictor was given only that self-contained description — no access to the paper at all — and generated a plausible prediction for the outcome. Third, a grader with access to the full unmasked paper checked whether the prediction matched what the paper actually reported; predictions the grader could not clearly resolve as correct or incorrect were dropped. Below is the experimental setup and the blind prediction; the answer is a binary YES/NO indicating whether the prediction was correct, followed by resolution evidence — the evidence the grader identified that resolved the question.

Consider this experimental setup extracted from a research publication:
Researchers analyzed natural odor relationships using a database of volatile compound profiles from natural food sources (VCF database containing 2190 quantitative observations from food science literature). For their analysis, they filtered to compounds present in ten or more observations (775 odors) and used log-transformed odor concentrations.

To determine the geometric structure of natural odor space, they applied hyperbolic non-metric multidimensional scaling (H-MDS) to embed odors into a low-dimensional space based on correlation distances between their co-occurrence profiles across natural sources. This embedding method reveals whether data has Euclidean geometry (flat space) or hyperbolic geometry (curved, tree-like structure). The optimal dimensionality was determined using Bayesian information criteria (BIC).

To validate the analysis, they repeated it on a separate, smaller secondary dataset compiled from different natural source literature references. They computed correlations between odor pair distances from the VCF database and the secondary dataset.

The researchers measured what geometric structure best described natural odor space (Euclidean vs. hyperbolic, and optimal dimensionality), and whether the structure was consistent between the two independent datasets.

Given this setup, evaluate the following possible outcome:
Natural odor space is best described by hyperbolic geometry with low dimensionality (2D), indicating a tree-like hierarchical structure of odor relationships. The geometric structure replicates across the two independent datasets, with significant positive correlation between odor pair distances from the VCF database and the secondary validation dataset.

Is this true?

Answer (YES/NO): NO